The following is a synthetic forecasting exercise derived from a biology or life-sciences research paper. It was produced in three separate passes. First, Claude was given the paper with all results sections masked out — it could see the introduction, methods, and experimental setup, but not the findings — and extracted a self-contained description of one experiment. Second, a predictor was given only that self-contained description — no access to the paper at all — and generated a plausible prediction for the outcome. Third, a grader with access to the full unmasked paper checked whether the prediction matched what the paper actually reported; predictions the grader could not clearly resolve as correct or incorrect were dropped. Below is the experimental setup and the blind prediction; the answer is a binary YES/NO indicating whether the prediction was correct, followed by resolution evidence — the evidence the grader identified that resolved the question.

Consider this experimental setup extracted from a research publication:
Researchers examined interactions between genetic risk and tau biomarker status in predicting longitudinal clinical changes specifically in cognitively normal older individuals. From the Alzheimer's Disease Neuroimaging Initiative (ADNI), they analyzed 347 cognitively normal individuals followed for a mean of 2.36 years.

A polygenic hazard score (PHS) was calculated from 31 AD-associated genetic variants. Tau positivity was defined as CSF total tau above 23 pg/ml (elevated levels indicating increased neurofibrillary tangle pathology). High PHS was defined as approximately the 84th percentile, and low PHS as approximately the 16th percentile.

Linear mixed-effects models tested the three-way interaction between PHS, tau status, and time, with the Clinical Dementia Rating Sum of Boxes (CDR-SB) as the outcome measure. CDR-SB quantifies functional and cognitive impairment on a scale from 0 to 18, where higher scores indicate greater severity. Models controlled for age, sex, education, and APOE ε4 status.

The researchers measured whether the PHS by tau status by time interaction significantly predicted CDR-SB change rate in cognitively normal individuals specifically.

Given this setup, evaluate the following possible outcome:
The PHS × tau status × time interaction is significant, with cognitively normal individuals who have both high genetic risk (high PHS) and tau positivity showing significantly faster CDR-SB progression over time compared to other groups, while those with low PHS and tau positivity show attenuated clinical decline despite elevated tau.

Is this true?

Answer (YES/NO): YES